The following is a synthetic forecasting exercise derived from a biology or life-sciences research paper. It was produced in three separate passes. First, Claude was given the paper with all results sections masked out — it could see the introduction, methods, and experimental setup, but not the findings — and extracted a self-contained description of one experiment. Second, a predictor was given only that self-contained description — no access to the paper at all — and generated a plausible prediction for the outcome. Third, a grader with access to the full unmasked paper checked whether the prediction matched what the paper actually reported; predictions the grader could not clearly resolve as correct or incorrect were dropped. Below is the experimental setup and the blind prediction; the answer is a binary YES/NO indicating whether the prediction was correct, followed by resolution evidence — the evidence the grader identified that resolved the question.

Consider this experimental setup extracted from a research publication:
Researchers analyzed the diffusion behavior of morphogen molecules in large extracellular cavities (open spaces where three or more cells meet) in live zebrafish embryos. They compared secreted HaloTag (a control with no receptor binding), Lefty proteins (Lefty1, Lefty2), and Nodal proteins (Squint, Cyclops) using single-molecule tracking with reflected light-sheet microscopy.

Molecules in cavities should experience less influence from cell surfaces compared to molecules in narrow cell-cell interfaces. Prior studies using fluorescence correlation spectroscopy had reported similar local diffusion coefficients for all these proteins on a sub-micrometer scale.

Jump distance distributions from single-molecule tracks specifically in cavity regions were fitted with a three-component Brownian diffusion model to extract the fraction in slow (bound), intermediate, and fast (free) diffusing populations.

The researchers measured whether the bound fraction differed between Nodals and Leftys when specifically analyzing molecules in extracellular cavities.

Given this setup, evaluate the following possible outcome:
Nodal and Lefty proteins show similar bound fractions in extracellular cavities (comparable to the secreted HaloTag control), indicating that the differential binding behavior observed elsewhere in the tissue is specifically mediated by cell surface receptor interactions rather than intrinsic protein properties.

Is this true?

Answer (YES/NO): NO